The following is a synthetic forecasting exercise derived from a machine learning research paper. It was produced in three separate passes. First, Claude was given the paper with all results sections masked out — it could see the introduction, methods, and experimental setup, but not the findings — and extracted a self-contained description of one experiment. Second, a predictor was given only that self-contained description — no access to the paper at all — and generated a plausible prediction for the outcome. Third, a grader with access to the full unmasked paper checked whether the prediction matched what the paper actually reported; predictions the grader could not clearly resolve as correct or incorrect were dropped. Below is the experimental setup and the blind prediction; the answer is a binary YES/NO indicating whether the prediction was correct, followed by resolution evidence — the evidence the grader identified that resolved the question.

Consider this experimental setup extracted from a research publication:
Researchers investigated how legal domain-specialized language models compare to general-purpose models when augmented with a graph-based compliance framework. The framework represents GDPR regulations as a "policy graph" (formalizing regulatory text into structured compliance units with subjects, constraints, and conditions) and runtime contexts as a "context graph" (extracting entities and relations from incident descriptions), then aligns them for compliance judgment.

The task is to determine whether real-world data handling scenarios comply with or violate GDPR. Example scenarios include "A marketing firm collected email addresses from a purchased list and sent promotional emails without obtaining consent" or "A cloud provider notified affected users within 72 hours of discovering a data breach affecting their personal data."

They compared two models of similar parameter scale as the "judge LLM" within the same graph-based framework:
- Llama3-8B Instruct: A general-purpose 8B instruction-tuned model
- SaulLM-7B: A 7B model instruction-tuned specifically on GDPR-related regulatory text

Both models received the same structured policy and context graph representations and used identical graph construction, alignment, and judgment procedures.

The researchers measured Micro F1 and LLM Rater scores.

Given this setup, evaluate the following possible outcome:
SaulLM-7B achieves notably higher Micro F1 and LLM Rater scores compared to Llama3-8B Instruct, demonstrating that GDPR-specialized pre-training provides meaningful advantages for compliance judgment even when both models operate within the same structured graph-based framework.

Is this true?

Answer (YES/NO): NO